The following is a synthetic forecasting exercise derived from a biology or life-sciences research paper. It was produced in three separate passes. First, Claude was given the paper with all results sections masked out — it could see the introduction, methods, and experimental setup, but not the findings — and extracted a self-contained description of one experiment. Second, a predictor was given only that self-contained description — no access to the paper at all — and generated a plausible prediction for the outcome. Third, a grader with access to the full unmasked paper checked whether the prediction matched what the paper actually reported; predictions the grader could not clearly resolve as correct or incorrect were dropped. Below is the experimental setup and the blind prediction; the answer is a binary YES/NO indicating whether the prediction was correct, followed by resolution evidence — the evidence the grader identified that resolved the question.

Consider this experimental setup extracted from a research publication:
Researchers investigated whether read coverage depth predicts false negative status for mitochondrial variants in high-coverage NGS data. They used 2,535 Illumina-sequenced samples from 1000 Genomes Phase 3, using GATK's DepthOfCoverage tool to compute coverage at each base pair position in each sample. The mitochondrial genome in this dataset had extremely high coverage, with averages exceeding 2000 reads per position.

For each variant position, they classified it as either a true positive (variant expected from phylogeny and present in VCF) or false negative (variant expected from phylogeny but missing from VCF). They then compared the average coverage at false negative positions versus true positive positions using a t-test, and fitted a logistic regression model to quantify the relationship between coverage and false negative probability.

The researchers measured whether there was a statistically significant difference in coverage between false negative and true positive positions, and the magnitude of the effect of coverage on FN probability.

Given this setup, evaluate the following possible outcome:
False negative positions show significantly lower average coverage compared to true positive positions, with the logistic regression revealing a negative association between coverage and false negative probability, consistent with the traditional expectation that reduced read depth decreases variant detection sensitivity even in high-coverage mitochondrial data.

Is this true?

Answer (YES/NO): YES